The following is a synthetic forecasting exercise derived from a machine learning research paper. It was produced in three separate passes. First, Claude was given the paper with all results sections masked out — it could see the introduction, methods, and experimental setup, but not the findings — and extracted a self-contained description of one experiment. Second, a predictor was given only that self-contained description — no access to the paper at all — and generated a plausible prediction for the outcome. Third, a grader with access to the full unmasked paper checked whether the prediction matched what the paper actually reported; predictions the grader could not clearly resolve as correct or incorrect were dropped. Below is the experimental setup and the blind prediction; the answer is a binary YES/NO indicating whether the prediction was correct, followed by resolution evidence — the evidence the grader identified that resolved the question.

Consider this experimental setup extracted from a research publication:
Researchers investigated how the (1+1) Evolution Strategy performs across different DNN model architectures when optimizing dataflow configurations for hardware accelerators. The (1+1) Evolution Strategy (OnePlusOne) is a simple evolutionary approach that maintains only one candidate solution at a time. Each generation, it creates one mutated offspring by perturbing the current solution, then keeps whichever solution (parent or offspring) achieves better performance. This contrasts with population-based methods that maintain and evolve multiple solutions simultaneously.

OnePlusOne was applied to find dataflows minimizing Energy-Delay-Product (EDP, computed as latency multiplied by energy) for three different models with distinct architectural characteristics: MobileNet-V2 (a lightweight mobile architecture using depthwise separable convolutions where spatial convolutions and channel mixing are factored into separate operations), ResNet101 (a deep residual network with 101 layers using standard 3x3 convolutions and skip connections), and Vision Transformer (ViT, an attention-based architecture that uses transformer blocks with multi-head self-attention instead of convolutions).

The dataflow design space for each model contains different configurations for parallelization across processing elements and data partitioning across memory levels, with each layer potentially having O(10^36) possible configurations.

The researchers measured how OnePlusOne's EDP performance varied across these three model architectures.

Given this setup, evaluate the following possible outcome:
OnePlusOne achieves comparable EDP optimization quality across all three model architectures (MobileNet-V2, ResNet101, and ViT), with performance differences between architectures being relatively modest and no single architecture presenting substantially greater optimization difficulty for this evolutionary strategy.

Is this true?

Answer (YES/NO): NO